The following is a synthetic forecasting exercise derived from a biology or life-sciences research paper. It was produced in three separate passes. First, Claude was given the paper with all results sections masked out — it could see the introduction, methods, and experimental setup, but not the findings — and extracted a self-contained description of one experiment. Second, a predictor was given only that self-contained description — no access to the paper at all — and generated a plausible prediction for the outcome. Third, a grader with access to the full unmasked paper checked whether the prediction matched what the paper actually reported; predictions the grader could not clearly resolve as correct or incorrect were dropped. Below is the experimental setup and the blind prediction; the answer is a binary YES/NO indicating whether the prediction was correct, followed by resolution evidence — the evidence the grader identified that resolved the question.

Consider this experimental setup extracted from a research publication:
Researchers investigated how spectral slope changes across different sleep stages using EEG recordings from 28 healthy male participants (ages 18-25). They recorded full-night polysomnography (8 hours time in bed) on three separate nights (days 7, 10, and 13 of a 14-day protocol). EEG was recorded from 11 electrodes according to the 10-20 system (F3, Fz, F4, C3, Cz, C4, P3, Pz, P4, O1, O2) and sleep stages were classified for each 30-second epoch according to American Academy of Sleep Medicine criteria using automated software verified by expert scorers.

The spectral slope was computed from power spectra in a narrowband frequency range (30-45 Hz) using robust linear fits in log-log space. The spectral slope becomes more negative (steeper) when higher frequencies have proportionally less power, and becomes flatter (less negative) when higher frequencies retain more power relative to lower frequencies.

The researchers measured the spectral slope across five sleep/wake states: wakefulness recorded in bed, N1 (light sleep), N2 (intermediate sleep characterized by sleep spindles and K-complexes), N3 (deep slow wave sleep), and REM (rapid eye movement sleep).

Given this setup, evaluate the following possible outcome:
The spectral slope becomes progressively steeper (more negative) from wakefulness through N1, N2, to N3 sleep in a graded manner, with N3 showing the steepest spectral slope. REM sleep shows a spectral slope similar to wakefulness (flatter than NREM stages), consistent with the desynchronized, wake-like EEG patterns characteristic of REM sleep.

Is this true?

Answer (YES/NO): NO